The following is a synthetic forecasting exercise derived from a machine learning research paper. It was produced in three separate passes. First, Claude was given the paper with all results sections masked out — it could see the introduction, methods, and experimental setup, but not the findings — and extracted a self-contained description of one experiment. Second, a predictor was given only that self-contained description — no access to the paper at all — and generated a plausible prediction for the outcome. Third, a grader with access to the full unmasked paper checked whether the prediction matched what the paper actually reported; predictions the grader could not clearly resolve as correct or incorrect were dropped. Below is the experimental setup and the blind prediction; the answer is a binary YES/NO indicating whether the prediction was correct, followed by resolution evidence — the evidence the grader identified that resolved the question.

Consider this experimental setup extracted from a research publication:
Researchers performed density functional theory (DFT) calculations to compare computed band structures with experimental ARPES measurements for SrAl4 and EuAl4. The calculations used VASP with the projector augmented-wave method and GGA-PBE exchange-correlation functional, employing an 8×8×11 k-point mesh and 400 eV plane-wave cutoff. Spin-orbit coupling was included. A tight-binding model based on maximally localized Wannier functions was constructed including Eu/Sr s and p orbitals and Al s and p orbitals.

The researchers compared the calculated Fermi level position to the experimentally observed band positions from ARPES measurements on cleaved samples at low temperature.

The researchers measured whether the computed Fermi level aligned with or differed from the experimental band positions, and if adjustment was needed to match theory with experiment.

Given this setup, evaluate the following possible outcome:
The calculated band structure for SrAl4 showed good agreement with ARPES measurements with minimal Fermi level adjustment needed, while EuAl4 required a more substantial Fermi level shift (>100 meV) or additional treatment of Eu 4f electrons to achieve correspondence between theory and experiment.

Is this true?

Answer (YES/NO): NO